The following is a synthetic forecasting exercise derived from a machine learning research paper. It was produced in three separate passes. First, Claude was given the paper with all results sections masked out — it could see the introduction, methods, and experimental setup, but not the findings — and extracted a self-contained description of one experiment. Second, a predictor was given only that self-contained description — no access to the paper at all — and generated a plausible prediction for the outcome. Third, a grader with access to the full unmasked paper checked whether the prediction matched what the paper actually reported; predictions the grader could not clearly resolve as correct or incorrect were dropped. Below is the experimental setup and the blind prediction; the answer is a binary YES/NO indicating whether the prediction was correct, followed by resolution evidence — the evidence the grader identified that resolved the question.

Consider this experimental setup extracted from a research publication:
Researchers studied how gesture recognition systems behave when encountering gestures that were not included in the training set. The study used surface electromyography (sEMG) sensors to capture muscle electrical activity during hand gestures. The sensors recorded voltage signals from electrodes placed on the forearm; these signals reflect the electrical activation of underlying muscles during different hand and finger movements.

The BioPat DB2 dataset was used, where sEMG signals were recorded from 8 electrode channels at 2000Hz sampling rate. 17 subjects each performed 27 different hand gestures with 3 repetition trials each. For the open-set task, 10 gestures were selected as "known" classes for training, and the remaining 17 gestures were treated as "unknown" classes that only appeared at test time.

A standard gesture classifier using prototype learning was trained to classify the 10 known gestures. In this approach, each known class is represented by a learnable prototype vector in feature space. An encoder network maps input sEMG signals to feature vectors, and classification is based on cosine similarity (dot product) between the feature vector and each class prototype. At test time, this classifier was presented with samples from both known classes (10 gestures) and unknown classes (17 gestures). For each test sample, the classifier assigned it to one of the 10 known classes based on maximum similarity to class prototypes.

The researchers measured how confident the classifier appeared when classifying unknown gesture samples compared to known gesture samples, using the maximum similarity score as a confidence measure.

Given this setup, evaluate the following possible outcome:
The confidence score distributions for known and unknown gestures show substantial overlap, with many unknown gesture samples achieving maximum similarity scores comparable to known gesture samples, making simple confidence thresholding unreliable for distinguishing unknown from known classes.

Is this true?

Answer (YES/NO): YES